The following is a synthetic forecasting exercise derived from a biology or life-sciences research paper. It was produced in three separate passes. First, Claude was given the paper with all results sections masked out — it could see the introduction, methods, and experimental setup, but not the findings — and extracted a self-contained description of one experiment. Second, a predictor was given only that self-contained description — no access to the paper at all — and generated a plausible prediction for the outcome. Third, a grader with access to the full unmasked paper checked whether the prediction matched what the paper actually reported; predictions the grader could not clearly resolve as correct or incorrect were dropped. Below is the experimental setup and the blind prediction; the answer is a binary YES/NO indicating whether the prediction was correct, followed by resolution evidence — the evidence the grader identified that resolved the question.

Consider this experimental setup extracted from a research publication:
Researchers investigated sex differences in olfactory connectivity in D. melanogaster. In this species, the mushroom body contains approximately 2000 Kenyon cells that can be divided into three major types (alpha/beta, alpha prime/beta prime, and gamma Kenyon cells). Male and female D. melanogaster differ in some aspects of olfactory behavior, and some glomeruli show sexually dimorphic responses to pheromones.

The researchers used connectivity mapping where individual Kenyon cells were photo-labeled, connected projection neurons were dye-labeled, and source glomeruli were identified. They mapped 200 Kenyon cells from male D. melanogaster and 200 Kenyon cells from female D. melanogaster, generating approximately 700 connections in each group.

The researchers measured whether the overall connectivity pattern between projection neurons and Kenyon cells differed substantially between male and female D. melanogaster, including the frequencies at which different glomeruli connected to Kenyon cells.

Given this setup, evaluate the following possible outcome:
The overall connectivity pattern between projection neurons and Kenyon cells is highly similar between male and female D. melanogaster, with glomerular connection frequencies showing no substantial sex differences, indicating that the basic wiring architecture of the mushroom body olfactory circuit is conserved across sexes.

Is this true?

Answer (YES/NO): YES